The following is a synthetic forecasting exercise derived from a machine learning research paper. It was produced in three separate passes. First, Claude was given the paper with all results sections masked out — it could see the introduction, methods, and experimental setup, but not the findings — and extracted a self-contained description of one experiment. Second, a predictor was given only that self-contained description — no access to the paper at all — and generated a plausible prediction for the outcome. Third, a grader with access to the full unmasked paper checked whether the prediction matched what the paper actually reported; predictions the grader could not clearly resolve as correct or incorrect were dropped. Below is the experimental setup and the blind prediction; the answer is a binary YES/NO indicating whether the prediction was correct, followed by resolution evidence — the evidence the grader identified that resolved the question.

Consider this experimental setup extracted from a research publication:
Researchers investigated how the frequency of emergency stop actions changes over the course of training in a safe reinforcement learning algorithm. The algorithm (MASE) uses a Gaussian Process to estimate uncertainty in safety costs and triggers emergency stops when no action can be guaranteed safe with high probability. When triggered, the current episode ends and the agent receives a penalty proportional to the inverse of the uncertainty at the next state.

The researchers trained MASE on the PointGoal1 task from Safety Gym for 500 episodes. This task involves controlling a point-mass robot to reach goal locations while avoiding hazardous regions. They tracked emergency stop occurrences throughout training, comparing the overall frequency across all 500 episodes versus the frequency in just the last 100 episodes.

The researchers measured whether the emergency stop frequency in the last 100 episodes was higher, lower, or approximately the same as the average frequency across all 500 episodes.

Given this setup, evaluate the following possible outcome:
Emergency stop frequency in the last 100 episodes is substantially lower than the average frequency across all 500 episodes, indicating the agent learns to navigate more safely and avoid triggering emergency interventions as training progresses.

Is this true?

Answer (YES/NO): YES